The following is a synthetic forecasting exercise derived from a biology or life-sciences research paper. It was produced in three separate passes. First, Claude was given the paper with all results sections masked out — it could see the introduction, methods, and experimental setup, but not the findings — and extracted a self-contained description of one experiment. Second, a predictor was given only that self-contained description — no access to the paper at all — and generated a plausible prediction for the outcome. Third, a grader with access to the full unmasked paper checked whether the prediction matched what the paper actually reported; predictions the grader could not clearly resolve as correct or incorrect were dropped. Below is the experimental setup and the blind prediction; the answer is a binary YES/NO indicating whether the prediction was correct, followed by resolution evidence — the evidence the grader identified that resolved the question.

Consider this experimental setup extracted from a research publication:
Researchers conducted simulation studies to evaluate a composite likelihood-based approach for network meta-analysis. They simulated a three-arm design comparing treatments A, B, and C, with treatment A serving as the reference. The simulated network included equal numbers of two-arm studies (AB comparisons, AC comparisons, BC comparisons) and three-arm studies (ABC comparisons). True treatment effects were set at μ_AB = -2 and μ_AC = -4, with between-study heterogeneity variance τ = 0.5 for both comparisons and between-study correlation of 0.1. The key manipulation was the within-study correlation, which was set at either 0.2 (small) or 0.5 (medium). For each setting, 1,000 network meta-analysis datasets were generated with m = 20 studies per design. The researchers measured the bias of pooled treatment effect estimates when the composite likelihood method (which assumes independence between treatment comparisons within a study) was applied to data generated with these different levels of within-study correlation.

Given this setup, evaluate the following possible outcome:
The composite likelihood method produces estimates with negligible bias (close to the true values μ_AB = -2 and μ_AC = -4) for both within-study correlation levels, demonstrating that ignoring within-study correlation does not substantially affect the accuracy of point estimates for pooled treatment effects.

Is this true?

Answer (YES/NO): YES